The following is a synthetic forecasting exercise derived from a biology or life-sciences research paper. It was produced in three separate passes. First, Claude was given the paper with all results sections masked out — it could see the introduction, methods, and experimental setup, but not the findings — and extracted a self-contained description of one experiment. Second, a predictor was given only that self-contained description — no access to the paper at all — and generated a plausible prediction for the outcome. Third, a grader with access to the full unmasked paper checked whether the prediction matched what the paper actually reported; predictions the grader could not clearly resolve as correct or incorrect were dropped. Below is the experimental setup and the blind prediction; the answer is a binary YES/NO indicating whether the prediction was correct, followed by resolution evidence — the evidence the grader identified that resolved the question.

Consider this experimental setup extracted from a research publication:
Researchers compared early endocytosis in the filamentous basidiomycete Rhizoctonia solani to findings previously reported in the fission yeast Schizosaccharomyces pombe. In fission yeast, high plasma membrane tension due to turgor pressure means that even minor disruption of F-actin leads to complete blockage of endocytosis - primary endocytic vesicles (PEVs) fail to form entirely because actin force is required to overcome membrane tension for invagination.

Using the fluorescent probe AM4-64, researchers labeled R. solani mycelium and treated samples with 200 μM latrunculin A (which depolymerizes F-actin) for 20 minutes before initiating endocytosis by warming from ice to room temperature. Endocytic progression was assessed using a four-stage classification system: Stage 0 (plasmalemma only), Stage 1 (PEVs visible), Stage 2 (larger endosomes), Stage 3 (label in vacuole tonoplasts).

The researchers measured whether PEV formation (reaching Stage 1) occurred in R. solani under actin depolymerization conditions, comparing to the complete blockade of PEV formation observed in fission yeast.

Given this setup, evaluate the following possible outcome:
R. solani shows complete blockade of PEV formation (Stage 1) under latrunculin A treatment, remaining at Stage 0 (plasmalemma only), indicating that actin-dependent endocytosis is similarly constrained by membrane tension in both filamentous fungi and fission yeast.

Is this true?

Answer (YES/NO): NO